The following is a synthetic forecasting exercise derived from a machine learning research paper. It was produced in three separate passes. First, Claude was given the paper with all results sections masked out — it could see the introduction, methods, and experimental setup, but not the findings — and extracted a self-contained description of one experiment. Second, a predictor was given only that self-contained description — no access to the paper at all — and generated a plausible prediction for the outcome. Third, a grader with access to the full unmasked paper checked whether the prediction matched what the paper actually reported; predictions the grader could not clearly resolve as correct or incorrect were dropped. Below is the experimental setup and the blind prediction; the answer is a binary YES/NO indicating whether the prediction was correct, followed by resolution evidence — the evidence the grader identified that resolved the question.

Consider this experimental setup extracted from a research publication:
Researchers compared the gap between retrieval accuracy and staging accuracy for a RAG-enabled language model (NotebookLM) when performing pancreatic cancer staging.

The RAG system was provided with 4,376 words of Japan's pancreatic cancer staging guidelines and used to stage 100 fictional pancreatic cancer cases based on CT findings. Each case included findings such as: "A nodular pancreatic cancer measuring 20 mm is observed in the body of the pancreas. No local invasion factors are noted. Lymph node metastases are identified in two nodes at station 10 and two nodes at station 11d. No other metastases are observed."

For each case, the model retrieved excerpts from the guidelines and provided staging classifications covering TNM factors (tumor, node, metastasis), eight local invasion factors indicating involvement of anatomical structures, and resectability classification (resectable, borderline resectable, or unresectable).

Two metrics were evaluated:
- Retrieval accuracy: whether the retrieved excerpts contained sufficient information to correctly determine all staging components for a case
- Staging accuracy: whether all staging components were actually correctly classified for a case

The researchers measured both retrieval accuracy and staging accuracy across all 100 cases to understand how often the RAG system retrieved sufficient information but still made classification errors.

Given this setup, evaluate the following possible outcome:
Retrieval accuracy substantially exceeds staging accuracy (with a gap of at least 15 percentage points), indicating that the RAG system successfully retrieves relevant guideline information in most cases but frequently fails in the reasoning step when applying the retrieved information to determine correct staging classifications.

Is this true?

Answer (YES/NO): YES